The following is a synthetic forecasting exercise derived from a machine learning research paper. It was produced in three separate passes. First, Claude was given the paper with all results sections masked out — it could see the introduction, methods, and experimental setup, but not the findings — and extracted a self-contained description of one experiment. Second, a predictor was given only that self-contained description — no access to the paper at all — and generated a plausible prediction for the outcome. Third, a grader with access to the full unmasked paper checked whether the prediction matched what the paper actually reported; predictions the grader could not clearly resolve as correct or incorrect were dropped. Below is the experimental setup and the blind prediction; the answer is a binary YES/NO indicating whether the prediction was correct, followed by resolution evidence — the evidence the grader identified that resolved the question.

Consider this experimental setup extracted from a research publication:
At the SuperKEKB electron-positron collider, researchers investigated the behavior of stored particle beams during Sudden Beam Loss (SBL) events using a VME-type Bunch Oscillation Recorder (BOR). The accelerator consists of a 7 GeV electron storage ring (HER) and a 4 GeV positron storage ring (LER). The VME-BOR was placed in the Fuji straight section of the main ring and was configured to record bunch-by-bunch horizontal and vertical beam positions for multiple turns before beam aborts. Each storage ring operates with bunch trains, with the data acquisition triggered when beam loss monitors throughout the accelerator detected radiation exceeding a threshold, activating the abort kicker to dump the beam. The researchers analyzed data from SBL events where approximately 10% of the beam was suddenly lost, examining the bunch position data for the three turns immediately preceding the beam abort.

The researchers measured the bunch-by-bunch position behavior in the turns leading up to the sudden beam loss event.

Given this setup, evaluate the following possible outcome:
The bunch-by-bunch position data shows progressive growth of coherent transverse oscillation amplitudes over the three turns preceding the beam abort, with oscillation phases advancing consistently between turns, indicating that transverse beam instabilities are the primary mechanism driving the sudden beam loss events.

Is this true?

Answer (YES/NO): NO